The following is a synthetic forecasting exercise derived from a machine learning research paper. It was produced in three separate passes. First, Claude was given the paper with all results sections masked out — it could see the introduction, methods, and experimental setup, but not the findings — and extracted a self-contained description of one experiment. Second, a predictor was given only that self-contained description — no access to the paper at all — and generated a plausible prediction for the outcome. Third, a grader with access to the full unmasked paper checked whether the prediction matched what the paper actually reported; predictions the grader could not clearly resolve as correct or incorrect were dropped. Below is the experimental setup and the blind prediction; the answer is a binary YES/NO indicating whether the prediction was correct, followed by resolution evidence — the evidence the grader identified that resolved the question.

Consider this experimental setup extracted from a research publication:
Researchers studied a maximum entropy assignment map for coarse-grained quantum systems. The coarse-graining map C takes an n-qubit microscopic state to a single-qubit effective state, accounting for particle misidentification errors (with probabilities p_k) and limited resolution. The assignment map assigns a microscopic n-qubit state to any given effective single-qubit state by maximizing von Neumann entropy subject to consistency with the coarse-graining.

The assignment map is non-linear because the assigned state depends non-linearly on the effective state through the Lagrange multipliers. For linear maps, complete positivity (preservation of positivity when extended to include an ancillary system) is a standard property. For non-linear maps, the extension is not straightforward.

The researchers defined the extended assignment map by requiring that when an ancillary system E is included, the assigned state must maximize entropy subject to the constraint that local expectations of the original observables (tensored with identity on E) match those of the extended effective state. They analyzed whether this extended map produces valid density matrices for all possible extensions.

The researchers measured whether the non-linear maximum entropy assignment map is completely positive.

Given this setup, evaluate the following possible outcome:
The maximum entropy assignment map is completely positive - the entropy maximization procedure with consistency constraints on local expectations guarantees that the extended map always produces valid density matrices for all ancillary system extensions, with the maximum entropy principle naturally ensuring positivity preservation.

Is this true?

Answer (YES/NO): YES